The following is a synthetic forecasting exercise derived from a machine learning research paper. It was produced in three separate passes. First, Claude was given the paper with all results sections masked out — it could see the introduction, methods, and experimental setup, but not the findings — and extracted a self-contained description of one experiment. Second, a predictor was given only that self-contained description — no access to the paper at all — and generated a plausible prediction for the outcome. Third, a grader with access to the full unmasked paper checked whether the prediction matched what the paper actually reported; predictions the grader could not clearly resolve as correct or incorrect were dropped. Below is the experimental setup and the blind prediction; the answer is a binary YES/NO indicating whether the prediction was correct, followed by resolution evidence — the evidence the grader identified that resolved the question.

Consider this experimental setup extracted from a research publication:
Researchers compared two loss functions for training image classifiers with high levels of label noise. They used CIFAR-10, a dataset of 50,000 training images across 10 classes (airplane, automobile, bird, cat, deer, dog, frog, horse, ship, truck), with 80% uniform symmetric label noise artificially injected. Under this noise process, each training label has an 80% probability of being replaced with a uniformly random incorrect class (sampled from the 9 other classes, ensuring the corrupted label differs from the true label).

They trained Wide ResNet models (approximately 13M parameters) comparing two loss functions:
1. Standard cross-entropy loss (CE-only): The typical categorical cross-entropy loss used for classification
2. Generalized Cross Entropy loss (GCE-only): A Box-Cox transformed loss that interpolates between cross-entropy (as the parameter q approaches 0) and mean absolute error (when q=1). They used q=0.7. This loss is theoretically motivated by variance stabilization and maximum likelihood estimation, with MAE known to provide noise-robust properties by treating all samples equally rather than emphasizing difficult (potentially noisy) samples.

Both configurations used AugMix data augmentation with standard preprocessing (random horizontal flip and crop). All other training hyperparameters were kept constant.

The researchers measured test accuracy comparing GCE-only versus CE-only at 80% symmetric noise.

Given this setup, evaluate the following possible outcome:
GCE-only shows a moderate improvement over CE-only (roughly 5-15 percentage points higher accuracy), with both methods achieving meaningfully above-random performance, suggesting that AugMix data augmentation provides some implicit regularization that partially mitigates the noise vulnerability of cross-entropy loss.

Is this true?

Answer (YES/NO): NO